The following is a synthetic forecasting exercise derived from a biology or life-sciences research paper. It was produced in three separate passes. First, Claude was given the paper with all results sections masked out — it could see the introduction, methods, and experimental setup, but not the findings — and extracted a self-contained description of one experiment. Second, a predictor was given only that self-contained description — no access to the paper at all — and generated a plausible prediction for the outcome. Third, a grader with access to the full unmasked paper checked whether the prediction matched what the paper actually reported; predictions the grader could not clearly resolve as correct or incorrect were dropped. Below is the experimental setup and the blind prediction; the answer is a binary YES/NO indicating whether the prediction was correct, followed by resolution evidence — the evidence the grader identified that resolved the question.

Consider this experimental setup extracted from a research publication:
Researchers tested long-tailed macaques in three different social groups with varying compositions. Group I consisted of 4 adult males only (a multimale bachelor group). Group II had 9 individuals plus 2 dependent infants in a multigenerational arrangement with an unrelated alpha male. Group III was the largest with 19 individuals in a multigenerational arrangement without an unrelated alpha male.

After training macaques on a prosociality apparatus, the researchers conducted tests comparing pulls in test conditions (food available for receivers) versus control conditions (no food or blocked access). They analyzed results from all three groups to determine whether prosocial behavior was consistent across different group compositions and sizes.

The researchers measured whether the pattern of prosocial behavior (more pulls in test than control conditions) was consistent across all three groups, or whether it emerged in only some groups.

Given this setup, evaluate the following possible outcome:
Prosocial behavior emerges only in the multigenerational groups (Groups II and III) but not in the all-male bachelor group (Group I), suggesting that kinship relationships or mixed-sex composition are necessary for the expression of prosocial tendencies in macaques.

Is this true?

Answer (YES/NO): NO